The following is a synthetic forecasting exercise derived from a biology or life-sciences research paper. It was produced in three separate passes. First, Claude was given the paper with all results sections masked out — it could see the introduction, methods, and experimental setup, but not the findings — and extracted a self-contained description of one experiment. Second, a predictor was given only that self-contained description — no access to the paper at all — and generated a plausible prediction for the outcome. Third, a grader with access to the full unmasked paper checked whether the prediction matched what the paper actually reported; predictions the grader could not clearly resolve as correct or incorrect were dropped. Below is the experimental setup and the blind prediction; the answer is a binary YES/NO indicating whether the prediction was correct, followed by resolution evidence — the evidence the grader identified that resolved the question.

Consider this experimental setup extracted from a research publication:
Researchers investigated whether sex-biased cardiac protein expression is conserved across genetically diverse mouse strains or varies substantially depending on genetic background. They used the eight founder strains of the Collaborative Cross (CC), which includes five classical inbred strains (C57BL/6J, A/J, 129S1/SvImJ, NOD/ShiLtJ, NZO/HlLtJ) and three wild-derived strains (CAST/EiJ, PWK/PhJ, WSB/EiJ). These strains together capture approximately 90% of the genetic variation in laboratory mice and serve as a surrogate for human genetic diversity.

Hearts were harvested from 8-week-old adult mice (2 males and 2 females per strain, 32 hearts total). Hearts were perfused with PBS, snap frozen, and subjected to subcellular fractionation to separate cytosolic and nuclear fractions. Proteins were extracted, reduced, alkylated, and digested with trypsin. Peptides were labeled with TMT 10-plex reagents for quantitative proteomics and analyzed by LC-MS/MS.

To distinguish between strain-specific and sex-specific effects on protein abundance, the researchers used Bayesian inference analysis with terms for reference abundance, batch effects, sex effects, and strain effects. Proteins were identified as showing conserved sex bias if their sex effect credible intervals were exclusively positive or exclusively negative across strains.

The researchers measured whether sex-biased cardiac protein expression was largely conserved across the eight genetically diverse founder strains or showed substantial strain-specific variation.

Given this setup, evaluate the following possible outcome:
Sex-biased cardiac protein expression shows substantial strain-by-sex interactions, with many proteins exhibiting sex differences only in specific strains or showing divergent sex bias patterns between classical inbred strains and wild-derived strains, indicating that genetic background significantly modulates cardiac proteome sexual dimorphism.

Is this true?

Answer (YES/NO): YES